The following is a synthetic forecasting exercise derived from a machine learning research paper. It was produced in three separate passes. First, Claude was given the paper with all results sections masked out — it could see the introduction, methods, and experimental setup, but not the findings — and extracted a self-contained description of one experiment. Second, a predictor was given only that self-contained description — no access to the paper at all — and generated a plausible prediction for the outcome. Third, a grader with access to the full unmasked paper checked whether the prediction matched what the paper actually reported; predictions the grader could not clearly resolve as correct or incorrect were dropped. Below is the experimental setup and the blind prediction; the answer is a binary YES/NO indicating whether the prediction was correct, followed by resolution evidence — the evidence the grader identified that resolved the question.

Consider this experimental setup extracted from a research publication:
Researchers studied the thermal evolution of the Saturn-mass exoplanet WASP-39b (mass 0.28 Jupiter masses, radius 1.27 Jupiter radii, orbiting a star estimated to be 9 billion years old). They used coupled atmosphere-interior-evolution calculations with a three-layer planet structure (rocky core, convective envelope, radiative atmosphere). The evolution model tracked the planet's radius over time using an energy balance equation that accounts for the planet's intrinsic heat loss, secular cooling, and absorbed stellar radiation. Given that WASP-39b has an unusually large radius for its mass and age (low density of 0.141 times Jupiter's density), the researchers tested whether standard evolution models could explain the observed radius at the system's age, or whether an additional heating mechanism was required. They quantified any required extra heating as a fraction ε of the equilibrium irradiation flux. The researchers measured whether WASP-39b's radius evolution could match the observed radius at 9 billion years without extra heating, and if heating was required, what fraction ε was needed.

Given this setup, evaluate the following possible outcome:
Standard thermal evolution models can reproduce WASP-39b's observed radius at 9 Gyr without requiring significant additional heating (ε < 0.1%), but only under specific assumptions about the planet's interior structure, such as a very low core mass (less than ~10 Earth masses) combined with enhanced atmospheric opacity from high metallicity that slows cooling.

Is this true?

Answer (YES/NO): NO